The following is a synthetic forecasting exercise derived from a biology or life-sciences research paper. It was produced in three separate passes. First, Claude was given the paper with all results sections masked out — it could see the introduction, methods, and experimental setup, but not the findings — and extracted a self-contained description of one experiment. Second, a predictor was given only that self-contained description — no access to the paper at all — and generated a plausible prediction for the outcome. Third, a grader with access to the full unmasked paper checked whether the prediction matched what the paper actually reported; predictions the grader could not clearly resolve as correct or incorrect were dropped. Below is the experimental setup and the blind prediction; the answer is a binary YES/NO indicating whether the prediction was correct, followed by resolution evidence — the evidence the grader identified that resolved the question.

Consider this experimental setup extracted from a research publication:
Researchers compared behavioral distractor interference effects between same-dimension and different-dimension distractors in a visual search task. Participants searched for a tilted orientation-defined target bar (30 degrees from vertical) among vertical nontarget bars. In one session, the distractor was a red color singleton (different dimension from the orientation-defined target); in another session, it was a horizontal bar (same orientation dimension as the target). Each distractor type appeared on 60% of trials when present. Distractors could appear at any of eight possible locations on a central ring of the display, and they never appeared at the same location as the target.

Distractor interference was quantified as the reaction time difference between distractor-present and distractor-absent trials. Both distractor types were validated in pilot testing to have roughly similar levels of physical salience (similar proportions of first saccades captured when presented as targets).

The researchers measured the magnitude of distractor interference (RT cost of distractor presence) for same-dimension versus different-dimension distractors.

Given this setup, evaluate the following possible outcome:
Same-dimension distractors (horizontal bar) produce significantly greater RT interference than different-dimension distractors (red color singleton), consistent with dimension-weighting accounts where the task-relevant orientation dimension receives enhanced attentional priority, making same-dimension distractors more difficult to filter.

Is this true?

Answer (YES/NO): YES